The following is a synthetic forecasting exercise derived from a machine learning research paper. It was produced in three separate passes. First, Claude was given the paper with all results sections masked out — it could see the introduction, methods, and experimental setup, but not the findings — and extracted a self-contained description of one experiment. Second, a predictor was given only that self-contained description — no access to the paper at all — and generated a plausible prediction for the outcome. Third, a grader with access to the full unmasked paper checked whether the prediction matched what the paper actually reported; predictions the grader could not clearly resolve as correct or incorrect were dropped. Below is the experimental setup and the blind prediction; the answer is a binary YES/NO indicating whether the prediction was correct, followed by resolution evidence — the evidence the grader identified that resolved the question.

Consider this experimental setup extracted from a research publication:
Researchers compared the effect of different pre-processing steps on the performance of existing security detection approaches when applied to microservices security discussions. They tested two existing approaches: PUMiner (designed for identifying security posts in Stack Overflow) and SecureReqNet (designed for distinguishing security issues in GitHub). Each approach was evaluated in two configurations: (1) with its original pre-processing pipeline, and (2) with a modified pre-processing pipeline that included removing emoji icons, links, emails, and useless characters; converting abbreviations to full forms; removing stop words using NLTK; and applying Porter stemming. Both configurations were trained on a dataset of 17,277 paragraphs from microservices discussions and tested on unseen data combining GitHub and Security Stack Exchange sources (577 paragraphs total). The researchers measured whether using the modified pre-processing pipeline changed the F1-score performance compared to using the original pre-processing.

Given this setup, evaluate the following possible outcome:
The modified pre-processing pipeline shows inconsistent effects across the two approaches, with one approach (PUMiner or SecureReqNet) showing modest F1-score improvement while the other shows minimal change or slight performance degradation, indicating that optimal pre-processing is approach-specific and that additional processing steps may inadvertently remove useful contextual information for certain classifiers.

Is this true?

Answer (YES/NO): NO